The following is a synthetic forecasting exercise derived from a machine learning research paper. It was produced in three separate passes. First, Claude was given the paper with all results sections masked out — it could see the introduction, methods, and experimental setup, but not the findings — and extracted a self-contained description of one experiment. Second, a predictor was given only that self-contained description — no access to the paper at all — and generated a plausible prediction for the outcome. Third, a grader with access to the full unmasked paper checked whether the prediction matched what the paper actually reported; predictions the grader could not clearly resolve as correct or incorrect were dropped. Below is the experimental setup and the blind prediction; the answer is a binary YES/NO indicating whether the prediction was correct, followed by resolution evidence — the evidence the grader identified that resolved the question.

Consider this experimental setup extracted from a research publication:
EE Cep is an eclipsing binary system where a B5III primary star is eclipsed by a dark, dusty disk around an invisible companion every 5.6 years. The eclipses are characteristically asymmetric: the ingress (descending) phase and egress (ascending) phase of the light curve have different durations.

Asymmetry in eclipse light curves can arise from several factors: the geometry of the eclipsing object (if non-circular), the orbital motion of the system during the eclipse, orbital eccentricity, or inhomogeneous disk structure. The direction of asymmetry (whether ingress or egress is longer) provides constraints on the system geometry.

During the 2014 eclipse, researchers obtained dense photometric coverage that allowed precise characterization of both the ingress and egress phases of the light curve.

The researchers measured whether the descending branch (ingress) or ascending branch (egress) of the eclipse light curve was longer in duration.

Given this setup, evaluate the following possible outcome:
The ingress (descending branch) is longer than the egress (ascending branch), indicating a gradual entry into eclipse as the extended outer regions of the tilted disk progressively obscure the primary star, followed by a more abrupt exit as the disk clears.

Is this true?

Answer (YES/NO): YES